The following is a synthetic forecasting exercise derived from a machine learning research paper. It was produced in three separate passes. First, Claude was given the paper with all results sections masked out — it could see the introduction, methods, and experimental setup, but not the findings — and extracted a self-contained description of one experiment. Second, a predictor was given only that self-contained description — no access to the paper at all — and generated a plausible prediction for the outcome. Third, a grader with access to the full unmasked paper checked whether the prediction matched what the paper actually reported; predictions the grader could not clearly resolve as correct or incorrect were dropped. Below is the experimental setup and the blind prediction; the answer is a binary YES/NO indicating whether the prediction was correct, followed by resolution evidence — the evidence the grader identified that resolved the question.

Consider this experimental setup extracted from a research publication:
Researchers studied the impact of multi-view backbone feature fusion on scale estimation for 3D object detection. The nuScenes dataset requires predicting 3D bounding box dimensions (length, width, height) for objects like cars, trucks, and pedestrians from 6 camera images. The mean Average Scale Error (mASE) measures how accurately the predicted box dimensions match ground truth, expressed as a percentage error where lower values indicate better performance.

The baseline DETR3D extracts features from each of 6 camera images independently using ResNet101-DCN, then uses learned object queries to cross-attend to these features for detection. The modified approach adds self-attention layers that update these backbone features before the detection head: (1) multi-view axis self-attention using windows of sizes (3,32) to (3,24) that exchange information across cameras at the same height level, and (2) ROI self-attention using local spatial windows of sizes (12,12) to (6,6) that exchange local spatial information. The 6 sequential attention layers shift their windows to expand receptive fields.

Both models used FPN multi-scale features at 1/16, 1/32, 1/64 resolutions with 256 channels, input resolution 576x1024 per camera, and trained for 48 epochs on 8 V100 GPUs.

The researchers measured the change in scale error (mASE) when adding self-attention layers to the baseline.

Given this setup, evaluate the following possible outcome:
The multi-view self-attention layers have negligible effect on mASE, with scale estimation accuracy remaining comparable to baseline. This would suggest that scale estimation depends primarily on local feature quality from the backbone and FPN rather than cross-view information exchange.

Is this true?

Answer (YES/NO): NO